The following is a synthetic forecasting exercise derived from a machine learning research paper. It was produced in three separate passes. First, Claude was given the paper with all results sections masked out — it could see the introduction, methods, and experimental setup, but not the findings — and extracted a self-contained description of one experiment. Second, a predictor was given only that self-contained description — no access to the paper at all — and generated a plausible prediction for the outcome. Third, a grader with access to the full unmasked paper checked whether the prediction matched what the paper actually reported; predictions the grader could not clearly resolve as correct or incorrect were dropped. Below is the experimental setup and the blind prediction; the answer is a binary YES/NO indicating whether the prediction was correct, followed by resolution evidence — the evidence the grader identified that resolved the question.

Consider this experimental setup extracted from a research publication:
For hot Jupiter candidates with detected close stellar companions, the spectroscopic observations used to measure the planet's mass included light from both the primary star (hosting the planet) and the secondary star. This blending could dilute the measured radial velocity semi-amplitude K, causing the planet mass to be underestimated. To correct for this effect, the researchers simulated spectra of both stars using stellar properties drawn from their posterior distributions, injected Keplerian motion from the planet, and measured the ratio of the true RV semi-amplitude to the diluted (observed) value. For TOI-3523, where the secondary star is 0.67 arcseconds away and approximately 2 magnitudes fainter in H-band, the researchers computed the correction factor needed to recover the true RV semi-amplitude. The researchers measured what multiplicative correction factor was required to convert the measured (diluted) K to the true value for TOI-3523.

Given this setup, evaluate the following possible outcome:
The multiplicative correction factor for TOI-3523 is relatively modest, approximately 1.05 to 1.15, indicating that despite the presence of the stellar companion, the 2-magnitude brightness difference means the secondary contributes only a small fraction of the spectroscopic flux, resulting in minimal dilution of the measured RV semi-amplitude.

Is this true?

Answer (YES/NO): YES